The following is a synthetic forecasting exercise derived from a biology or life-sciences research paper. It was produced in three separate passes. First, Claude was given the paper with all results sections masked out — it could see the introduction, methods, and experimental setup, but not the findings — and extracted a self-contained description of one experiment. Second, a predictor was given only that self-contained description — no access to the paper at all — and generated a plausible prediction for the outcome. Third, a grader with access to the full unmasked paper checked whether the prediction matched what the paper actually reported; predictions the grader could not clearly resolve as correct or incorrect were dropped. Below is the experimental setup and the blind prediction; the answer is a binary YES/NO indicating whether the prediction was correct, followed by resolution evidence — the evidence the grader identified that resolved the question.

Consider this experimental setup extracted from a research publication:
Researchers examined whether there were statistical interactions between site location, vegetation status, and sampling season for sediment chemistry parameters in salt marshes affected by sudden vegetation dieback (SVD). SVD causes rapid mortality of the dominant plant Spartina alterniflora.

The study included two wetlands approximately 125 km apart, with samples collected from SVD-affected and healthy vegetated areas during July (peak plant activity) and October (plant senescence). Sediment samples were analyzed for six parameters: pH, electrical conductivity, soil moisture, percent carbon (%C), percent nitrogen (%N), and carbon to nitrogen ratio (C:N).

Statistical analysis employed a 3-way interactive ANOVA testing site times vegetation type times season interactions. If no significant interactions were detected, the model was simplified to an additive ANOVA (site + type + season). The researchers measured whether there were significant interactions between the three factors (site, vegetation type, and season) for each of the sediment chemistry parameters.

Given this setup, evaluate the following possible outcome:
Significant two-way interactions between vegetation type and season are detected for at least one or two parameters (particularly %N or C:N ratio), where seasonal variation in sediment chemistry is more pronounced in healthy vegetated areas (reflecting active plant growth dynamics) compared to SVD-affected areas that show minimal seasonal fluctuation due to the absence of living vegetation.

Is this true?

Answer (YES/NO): NO